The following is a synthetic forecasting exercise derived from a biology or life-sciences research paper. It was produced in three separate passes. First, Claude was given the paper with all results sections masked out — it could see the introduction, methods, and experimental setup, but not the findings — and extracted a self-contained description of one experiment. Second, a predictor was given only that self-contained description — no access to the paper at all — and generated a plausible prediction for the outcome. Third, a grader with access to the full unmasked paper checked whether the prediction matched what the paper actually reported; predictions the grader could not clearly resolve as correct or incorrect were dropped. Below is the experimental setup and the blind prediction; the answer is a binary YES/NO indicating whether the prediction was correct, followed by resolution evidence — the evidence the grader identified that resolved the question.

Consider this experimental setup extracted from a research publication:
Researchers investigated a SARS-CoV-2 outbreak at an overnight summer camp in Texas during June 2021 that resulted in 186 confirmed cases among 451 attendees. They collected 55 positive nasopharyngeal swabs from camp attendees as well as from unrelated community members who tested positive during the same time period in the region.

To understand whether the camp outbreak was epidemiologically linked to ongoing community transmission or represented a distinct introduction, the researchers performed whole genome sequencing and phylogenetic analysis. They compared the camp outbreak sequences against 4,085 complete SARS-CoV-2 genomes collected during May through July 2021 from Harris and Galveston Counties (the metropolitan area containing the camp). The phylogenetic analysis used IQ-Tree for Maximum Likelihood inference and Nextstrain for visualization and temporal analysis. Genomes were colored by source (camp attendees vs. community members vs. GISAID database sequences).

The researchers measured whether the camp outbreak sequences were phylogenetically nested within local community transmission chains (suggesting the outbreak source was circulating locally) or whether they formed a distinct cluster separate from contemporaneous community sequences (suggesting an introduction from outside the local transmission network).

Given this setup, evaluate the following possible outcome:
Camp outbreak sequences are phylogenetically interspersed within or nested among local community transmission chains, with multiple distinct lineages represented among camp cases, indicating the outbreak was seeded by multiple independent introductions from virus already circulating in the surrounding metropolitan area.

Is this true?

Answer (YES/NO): NO